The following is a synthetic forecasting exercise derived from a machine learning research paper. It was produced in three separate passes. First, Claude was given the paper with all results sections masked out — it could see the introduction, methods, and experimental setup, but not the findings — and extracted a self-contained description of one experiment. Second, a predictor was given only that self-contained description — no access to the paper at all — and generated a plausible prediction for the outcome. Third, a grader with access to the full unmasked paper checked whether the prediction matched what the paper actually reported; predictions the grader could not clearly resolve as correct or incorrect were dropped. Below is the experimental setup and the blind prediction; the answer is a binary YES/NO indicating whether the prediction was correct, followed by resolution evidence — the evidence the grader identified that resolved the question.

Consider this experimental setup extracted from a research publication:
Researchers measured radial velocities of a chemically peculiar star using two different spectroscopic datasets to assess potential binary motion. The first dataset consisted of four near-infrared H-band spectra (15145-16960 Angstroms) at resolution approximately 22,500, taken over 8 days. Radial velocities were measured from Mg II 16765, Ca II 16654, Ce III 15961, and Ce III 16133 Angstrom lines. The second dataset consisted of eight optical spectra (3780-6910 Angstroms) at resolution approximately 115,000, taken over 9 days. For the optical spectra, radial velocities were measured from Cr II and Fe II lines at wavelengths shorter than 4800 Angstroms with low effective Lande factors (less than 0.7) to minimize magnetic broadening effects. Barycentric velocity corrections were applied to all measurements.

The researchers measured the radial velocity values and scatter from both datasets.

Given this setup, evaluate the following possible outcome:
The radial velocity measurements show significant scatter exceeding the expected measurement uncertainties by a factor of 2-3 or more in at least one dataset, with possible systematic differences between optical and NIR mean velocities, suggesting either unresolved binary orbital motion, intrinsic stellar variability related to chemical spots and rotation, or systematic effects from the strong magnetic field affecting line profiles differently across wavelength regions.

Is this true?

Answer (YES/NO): YES